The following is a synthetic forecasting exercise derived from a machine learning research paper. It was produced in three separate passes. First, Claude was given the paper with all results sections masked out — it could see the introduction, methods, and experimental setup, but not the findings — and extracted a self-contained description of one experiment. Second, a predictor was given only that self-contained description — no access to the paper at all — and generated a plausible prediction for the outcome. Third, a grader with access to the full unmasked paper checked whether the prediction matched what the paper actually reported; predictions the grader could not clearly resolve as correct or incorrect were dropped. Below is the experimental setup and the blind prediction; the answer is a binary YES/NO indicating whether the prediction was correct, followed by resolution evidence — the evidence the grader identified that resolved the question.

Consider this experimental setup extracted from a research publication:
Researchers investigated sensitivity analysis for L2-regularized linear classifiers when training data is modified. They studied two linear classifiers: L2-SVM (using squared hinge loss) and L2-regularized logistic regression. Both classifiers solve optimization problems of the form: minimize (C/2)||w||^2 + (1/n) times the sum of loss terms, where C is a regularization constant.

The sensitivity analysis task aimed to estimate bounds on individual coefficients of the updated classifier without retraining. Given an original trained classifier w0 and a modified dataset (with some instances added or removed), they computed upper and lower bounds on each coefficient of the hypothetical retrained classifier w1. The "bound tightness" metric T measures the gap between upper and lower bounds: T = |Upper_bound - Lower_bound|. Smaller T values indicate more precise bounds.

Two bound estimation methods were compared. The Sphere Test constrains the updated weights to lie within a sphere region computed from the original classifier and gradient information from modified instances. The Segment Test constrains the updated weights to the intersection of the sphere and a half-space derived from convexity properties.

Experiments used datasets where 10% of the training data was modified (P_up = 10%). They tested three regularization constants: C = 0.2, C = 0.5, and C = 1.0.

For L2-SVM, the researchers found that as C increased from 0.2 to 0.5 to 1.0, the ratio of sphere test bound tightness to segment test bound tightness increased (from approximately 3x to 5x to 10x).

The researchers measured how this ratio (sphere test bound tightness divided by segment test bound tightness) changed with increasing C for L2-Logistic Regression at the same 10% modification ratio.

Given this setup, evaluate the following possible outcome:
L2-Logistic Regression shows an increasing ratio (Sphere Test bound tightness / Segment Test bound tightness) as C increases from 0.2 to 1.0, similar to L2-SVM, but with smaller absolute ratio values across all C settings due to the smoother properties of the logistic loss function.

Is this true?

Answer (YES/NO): NO